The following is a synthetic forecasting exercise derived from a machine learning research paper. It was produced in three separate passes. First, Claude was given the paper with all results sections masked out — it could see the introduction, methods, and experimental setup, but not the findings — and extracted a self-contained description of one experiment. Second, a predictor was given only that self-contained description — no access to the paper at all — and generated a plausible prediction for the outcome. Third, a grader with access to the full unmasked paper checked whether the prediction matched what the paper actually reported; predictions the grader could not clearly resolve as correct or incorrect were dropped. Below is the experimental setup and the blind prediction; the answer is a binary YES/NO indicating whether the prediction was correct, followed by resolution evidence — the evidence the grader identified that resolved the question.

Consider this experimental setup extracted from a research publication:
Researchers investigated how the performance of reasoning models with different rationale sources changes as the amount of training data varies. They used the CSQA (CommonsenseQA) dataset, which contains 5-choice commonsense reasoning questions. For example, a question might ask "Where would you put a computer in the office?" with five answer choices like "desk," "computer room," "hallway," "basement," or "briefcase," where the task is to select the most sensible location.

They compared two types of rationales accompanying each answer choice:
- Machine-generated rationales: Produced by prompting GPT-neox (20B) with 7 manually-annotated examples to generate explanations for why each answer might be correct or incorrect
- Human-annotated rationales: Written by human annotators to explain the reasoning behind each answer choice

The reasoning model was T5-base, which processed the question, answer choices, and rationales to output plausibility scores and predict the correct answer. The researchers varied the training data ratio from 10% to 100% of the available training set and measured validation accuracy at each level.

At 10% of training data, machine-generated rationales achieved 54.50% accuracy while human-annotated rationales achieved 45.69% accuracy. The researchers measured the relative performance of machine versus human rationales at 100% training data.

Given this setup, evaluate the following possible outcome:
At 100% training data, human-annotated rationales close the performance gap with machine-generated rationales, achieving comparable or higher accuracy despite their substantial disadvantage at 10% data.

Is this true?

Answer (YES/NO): YES